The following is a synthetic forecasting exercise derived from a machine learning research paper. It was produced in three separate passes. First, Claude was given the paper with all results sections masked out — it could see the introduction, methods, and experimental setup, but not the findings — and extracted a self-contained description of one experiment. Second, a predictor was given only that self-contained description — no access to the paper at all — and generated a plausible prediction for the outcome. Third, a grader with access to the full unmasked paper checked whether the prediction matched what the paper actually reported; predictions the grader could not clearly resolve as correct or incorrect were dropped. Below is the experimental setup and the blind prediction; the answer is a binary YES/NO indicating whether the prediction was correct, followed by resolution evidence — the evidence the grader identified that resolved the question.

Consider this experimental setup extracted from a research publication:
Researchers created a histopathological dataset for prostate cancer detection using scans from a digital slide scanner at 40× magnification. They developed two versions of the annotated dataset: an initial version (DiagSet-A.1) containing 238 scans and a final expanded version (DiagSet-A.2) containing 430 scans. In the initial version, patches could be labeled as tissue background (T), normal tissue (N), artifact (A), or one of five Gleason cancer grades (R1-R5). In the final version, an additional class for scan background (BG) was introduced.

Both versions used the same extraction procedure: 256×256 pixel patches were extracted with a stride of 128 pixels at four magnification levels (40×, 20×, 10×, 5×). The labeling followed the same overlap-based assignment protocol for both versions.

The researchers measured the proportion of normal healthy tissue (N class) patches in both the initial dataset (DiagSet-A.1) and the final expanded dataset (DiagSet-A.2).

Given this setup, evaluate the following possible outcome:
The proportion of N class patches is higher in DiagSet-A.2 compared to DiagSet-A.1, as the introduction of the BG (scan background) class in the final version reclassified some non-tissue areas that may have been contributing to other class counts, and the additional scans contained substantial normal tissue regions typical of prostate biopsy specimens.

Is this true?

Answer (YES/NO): NO